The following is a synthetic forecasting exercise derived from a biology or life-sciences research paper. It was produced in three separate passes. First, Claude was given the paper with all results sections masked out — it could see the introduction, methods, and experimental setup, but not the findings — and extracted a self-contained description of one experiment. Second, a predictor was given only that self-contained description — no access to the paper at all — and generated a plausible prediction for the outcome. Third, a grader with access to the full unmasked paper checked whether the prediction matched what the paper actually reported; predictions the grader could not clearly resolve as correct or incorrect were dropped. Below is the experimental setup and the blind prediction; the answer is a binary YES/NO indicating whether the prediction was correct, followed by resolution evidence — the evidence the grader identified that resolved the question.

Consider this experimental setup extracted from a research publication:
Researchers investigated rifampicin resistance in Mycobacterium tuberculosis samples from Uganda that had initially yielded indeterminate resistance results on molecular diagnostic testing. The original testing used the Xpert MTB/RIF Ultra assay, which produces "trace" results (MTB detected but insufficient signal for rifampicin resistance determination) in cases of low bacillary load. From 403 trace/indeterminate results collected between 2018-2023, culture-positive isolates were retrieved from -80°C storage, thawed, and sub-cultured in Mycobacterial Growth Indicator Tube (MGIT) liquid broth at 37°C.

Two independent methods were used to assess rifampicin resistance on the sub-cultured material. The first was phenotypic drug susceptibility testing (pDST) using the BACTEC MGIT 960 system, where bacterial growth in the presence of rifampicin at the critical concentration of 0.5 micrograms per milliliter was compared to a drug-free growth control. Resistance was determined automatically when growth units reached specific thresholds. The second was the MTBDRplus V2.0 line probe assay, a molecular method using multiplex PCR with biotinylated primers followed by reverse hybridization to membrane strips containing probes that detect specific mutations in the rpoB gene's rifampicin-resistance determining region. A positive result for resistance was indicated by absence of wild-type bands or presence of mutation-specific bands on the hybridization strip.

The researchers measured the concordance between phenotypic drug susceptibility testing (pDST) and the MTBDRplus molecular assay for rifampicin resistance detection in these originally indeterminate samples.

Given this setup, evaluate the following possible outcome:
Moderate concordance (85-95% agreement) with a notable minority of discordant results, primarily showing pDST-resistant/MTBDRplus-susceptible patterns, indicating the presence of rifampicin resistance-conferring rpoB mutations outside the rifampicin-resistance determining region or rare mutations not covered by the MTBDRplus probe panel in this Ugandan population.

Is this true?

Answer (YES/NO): NO